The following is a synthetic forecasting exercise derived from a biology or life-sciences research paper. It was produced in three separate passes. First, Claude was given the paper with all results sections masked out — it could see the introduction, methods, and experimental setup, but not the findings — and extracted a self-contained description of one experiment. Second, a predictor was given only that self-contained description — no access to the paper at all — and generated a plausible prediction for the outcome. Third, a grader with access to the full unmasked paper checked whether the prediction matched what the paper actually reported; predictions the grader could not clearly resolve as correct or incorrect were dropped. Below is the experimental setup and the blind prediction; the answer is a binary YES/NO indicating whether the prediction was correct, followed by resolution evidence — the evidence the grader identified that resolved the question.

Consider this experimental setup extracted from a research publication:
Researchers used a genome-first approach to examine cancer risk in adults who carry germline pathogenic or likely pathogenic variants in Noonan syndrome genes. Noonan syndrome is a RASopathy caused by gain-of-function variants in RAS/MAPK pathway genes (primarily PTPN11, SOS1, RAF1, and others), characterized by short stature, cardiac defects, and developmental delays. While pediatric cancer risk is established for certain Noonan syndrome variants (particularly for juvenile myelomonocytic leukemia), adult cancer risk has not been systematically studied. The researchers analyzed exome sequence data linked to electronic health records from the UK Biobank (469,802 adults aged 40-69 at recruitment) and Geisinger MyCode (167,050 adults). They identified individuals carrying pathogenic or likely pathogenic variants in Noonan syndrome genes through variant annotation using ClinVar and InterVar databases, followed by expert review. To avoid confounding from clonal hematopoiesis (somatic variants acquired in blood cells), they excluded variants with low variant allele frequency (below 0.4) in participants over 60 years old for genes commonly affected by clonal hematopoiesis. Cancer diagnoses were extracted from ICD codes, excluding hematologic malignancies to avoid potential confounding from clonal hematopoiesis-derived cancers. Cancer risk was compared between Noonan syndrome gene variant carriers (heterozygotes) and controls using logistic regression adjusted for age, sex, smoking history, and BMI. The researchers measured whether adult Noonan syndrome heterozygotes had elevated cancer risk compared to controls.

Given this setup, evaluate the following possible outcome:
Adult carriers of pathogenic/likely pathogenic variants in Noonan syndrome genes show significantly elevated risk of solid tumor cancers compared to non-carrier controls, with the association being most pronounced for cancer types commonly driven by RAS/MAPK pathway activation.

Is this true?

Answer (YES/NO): NO